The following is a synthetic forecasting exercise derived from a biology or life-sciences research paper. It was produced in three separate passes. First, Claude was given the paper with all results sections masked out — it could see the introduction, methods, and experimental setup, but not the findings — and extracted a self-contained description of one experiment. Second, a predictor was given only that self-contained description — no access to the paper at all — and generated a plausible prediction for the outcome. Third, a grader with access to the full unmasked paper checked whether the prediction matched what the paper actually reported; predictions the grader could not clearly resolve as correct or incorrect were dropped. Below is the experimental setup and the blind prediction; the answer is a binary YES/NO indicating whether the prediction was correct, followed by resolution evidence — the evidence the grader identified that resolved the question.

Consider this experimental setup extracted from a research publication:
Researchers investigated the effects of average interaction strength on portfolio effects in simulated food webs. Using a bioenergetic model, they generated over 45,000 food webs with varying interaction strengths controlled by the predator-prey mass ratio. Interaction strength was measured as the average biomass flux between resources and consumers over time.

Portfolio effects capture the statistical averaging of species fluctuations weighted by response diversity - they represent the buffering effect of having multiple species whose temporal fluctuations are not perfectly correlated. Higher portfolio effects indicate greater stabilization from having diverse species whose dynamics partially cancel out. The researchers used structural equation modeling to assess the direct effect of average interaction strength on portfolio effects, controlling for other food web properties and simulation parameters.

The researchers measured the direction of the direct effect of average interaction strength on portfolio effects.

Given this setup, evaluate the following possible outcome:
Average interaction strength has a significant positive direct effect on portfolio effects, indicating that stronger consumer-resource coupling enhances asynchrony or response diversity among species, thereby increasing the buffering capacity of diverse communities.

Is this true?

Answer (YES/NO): NO